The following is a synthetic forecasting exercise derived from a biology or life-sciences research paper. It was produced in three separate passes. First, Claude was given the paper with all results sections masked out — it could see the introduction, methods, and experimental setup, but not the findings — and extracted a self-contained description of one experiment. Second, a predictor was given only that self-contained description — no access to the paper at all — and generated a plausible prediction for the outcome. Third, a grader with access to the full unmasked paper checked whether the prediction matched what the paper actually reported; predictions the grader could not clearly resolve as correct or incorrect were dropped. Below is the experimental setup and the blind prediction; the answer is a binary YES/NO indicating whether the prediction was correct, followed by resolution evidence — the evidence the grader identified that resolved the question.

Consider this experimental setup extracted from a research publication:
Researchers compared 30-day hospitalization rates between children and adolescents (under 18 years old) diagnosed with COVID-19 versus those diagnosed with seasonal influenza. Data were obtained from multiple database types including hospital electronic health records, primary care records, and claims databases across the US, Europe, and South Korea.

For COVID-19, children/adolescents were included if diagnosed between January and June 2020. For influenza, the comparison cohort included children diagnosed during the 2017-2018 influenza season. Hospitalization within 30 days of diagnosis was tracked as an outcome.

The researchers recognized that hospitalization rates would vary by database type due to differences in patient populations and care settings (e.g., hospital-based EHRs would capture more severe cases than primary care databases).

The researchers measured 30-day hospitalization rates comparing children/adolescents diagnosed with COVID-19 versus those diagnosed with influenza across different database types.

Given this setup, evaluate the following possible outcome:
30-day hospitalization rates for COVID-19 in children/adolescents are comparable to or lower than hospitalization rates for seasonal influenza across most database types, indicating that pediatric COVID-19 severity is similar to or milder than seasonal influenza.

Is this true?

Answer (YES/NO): NO